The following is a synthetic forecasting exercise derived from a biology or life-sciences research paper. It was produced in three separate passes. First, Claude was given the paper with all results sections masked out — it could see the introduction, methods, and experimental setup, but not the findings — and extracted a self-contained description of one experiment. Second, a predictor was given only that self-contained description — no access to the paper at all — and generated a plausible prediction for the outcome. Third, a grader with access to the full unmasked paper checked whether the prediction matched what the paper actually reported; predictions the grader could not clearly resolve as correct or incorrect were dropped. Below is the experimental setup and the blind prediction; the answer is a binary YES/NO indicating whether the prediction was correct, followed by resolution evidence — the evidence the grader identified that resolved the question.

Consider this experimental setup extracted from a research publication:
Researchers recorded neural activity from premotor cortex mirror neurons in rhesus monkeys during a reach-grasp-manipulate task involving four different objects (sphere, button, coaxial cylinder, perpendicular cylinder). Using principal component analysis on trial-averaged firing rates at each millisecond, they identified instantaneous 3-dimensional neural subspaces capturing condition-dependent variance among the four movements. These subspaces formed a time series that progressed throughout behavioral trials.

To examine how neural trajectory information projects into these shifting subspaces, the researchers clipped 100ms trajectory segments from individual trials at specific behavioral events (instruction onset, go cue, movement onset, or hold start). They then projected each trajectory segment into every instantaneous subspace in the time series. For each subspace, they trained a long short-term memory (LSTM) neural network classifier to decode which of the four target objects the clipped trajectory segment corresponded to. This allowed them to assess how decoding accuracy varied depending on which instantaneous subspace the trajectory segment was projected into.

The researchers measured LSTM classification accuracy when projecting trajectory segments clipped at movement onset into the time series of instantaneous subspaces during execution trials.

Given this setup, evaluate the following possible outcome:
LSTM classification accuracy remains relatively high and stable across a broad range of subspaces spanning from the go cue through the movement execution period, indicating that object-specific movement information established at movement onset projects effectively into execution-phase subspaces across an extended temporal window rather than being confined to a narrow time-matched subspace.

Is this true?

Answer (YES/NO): NO